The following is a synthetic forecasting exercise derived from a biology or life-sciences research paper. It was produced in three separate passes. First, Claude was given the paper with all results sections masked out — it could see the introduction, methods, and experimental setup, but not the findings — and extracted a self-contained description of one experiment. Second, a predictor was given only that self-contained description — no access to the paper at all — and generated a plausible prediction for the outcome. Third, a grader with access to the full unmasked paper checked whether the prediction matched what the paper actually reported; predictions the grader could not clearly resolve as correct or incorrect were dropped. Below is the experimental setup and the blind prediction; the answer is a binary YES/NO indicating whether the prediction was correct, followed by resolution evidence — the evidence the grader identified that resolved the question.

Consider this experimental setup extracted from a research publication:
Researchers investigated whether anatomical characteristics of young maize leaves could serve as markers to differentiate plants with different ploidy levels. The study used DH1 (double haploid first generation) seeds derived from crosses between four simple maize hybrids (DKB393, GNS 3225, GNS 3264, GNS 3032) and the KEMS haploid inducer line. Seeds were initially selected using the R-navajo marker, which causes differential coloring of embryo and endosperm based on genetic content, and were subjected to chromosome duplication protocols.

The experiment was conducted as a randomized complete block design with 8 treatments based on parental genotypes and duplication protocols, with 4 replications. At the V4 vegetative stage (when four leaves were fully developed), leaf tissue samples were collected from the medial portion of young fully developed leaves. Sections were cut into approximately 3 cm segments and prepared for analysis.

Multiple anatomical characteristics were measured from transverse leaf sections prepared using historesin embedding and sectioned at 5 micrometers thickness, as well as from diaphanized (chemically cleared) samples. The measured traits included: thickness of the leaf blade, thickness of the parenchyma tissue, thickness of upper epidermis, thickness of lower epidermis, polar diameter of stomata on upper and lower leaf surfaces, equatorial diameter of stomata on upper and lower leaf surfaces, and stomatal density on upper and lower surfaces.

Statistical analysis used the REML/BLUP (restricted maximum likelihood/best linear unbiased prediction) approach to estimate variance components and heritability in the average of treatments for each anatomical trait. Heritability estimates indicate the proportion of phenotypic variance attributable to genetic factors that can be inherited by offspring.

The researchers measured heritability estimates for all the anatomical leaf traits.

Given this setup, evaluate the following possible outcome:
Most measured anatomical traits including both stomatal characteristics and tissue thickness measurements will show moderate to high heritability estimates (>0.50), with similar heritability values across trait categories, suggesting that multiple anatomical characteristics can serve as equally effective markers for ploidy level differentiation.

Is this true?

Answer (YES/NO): NO